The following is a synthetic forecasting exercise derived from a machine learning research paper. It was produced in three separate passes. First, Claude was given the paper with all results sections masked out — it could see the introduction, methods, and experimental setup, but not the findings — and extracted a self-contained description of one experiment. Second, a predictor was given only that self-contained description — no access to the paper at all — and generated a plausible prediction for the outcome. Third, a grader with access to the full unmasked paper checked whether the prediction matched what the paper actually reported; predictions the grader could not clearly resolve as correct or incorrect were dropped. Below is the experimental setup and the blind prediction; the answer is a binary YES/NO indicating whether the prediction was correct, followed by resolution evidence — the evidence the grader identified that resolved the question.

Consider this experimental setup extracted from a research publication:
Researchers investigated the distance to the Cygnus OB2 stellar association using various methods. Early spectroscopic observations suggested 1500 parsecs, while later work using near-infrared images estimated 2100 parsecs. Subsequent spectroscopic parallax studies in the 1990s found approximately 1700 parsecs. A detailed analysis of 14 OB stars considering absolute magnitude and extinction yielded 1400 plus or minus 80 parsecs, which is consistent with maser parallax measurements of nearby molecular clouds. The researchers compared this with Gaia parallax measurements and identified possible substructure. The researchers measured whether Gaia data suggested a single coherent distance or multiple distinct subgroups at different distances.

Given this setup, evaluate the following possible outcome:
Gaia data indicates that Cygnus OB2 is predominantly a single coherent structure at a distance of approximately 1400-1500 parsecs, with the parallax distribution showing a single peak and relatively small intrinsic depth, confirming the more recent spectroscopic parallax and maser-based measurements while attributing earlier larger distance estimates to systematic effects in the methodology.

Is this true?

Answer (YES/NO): NO